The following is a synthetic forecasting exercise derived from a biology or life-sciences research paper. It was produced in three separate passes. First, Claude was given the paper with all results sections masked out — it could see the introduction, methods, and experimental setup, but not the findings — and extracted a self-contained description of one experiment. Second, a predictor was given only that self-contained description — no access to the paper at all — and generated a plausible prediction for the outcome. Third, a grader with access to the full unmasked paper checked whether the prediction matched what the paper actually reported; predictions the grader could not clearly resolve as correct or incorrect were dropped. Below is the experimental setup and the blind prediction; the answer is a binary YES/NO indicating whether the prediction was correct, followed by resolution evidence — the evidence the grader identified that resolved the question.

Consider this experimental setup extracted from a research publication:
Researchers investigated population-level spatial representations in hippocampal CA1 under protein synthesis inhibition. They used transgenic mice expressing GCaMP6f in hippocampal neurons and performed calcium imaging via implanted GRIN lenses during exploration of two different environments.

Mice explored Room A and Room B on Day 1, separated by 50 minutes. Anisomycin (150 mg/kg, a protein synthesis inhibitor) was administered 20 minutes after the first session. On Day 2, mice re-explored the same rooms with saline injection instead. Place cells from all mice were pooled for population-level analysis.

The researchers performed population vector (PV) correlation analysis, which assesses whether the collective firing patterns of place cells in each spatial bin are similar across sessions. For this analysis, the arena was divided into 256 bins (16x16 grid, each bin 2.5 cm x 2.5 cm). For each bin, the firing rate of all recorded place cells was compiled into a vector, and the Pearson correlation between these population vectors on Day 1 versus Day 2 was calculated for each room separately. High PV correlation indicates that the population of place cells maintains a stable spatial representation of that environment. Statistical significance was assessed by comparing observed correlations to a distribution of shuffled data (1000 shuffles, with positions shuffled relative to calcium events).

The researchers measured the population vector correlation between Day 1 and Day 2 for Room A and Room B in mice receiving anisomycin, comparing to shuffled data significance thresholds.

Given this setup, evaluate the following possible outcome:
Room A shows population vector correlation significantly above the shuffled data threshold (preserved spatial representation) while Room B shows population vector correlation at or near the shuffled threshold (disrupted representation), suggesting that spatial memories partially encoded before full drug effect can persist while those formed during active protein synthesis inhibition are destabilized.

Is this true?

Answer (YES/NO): NO